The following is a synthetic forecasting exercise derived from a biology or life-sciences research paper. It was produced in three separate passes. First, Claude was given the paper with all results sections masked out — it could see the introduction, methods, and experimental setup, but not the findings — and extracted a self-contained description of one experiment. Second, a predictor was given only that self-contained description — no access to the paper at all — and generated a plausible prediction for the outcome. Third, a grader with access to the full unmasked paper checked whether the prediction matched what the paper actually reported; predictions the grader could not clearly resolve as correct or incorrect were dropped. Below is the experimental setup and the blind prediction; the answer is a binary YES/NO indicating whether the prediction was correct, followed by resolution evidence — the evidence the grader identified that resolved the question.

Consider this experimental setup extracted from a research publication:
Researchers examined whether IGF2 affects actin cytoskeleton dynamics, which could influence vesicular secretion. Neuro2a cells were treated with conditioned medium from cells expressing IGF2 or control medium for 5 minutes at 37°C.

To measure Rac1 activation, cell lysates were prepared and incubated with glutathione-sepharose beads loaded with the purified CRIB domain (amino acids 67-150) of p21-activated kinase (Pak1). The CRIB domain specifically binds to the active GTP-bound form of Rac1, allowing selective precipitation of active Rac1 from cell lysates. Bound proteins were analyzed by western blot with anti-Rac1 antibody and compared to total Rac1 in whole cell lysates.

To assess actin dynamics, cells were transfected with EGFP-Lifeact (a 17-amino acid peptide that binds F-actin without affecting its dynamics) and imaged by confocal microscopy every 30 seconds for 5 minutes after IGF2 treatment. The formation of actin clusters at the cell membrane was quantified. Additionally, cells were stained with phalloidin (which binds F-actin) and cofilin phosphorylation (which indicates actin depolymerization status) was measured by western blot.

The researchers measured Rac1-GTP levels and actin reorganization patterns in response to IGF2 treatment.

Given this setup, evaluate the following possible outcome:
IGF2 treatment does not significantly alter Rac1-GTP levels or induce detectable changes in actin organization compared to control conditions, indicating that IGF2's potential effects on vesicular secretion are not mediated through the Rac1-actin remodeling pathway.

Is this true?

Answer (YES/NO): NO